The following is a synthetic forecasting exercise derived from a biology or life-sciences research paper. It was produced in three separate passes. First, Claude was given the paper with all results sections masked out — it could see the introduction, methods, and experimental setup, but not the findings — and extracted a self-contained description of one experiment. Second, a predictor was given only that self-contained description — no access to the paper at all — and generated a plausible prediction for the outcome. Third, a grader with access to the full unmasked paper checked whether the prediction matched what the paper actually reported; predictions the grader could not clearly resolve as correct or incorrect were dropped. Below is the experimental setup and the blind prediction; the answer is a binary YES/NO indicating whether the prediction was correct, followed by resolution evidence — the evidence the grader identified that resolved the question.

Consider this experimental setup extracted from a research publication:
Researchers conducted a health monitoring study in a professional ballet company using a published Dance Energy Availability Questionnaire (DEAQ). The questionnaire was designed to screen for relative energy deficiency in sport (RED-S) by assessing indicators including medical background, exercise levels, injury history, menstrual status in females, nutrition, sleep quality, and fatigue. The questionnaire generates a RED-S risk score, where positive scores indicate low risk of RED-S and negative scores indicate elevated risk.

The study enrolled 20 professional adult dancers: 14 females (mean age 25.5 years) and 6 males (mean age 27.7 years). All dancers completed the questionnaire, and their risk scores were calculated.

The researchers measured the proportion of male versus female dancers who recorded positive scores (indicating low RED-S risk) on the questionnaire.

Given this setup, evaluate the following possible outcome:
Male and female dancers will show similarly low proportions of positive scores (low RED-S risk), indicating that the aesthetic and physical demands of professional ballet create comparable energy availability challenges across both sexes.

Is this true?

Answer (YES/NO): NO